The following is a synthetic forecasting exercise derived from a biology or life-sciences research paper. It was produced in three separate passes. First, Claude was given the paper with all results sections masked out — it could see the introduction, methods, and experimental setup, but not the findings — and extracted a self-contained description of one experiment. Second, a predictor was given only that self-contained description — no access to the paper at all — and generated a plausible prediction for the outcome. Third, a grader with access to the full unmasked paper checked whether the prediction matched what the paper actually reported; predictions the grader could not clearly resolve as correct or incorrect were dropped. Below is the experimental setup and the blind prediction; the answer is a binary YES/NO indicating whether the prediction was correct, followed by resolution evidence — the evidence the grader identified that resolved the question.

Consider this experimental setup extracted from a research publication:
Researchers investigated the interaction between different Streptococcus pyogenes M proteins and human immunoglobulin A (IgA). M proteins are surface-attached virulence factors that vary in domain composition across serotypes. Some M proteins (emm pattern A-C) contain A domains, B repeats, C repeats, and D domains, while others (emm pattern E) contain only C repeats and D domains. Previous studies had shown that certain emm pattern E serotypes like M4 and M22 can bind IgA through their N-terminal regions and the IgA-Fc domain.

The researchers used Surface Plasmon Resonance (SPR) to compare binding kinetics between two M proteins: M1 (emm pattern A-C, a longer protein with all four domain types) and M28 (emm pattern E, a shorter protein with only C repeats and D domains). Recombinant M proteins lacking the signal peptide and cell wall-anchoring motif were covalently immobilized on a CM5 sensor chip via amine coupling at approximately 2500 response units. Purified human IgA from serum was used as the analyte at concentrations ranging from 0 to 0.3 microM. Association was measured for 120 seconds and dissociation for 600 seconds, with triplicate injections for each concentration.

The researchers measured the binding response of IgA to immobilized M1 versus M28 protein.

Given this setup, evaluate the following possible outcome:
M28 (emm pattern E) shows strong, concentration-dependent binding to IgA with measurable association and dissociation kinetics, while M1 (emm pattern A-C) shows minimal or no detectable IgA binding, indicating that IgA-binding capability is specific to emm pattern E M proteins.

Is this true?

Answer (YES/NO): NO